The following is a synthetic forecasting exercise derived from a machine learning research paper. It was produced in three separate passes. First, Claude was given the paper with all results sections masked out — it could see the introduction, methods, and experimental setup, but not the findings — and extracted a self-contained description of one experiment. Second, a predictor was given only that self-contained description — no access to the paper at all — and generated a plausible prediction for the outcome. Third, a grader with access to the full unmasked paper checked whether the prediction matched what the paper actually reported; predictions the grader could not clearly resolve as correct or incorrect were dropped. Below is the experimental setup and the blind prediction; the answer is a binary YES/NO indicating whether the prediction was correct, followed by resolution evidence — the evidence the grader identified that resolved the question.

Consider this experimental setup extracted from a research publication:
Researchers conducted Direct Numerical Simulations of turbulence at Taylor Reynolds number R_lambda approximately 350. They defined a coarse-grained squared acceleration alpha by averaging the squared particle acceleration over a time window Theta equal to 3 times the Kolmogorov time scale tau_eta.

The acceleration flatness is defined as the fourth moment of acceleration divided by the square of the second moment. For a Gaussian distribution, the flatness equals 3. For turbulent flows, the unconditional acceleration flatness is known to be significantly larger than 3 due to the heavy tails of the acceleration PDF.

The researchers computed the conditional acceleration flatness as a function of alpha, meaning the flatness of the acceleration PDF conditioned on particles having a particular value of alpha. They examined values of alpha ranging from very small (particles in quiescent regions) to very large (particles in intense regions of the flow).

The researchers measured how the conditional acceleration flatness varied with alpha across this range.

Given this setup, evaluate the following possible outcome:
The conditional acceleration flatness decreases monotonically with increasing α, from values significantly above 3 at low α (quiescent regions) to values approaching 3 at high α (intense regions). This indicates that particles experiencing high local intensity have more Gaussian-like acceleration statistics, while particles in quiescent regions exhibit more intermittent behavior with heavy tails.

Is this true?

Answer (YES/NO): NO